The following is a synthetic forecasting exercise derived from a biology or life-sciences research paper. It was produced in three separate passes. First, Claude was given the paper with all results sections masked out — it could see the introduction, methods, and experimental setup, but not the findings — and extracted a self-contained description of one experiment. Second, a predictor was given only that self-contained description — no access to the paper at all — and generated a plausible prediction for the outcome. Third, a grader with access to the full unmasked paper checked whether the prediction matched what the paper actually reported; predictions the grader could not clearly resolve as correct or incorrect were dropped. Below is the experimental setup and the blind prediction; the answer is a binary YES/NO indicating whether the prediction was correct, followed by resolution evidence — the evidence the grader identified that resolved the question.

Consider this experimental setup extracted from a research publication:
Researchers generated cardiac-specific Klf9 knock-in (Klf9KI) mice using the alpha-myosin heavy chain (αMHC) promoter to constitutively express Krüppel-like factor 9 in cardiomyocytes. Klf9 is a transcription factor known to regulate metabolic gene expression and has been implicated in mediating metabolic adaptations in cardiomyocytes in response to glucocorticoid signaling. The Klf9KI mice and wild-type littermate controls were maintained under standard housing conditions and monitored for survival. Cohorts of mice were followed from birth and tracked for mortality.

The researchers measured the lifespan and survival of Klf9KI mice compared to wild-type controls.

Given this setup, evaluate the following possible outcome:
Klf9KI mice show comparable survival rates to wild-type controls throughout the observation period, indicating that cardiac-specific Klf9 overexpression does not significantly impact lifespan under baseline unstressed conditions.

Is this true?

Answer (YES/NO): NO